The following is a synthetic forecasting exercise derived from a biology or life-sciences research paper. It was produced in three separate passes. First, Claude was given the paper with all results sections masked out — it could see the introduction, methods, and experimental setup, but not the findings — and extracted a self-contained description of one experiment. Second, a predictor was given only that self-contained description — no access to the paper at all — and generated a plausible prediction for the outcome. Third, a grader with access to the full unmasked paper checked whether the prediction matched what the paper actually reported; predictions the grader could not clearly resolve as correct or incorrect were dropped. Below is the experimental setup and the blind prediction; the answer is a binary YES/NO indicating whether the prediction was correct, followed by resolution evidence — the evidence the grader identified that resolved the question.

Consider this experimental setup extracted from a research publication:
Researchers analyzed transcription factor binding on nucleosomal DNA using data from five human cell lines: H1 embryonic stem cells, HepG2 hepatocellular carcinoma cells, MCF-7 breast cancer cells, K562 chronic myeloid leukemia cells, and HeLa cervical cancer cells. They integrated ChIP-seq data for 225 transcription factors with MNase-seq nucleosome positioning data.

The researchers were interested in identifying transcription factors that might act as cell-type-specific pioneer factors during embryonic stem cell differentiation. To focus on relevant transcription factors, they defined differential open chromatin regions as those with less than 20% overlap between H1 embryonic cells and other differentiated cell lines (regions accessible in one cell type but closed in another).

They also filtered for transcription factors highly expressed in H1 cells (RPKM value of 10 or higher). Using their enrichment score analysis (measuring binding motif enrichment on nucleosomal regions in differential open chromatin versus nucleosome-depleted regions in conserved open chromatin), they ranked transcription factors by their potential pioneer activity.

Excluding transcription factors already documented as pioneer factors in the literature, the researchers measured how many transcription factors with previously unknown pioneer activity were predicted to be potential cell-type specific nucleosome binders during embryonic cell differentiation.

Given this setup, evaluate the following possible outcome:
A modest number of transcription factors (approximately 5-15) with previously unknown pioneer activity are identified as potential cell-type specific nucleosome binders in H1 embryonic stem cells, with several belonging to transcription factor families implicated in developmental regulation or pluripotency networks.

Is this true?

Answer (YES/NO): NO